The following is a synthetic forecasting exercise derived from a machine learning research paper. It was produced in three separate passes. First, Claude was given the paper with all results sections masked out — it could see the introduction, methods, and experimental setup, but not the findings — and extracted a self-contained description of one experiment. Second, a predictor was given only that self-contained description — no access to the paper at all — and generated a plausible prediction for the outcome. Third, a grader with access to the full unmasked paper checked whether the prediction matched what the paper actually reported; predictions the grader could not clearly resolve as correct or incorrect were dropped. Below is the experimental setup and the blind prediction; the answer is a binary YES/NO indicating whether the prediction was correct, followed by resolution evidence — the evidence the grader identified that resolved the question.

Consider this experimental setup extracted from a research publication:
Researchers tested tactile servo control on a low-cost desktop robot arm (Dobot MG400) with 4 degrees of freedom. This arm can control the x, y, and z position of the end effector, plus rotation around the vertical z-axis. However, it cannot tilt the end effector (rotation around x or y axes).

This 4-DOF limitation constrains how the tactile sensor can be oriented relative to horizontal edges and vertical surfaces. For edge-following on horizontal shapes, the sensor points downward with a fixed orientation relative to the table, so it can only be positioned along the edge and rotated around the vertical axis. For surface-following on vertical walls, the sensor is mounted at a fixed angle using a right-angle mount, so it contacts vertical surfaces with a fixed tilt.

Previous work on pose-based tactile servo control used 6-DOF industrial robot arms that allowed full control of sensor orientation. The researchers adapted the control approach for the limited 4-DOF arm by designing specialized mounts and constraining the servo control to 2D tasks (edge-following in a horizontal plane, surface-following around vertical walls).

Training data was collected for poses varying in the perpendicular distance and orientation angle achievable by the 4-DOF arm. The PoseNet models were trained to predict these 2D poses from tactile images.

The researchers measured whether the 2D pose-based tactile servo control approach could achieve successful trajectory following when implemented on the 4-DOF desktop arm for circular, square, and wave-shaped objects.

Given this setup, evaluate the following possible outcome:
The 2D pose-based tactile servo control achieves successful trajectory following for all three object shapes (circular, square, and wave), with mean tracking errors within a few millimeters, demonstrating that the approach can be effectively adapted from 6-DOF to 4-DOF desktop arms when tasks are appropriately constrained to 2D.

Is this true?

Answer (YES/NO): YES